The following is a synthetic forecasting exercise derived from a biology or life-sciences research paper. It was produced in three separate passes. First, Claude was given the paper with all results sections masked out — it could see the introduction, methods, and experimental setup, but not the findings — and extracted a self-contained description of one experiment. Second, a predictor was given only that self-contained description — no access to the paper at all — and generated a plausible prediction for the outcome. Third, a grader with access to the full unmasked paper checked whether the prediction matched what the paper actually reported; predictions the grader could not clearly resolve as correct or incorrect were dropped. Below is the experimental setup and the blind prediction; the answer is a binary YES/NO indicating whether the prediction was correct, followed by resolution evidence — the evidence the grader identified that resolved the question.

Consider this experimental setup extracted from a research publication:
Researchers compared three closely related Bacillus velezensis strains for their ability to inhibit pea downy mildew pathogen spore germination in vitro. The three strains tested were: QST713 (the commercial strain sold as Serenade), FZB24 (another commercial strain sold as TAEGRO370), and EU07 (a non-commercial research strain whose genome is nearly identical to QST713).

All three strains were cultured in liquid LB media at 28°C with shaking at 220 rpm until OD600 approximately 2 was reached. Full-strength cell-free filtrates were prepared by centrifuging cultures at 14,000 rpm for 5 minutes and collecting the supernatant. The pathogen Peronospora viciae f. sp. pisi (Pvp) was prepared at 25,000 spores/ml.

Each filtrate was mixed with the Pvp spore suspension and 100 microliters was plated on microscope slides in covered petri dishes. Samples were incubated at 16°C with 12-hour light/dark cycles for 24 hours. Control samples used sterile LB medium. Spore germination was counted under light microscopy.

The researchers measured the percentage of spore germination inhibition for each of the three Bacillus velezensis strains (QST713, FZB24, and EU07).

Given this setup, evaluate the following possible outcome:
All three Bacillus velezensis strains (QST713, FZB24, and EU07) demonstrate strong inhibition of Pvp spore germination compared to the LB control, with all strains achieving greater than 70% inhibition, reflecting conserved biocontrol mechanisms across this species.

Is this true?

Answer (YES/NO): YES